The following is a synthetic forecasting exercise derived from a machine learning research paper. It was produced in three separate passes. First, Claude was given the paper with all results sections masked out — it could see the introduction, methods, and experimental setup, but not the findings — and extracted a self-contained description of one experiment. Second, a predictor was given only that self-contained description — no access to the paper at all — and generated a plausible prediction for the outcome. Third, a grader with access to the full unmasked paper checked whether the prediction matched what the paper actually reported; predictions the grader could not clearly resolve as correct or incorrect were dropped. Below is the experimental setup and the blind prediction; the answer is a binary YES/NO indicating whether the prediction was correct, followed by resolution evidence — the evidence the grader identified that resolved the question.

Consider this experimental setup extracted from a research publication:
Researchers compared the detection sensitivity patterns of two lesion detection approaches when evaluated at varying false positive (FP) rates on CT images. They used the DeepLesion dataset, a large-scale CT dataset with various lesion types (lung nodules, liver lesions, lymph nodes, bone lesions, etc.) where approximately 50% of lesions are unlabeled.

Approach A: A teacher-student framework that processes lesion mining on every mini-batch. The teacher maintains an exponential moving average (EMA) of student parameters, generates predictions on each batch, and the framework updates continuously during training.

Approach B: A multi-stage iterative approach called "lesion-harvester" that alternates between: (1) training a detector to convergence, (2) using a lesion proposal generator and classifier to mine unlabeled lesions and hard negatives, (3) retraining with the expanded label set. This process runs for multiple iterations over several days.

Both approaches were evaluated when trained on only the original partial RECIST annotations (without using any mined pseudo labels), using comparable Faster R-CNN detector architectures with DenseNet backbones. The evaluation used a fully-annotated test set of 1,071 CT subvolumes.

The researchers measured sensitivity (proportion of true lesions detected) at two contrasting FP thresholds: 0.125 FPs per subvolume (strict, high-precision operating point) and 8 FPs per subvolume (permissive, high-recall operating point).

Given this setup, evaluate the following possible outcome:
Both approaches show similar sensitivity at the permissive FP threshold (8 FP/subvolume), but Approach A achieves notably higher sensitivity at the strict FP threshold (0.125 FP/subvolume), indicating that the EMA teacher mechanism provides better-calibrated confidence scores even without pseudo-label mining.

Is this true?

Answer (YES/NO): NO